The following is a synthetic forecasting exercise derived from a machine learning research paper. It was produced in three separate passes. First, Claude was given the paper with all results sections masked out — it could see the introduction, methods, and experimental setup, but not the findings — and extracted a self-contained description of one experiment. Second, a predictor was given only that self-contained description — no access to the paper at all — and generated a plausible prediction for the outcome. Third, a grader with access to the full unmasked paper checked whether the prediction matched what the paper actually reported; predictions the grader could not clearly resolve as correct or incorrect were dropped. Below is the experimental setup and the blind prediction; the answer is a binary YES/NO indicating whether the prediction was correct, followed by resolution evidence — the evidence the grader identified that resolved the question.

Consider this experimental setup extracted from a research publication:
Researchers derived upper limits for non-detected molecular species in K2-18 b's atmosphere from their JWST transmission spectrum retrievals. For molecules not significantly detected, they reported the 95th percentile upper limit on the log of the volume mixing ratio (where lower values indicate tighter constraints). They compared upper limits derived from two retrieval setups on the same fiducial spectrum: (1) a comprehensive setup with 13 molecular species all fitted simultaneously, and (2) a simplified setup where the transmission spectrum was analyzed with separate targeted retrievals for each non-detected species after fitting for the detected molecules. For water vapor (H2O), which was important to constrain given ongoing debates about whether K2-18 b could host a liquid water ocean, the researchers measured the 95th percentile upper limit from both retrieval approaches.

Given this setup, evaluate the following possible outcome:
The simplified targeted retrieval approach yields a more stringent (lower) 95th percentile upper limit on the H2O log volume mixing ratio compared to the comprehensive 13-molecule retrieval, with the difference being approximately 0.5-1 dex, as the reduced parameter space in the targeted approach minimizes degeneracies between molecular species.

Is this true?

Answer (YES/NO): YES